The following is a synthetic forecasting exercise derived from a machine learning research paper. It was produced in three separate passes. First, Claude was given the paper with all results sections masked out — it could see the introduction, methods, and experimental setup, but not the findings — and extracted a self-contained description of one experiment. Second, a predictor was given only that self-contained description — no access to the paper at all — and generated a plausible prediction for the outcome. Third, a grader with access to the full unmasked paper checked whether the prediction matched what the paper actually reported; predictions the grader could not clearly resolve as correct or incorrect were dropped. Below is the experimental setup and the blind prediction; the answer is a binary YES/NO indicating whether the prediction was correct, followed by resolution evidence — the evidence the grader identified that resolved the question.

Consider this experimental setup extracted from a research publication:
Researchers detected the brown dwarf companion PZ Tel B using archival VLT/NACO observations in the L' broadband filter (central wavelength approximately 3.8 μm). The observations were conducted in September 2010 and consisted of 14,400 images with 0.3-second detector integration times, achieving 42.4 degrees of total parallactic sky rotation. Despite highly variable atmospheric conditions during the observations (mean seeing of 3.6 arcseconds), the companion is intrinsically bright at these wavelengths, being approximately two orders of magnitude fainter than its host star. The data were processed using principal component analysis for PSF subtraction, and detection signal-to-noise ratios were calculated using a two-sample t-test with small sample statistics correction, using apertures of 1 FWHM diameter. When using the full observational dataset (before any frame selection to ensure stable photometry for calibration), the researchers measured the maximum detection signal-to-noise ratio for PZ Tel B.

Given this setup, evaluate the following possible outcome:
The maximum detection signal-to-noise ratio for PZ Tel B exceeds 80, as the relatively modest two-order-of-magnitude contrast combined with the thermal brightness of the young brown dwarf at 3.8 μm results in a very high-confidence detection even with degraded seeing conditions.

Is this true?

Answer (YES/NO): NO